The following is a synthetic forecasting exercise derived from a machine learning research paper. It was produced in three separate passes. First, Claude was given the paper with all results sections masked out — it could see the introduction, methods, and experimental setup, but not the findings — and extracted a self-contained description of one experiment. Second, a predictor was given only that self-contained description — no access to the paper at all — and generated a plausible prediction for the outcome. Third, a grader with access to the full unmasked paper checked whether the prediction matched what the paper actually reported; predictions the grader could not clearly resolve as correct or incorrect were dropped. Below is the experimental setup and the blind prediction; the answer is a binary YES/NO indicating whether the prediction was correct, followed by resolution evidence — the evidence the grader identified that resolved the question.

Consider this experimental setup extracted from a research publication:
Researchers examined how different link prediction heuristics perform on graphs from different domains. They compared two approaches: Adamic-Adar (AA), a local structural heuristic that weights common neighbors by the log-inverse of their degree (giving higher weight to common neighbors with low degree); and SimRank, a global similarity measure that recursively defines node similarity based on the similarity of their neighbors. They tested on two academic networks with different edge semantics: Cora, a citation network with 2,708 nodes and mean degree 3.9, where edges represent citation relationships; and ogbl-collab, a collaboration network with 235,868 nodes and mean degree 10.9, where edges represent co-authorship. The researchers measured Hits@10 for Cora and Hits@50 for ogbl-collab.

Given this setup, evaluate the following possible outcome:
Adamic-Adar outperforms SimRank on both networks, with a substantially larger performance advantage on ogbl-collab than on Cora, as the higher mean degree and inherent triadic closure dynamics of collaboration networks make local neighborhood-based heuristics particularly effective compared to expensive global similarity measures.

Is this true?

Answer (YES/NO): NO